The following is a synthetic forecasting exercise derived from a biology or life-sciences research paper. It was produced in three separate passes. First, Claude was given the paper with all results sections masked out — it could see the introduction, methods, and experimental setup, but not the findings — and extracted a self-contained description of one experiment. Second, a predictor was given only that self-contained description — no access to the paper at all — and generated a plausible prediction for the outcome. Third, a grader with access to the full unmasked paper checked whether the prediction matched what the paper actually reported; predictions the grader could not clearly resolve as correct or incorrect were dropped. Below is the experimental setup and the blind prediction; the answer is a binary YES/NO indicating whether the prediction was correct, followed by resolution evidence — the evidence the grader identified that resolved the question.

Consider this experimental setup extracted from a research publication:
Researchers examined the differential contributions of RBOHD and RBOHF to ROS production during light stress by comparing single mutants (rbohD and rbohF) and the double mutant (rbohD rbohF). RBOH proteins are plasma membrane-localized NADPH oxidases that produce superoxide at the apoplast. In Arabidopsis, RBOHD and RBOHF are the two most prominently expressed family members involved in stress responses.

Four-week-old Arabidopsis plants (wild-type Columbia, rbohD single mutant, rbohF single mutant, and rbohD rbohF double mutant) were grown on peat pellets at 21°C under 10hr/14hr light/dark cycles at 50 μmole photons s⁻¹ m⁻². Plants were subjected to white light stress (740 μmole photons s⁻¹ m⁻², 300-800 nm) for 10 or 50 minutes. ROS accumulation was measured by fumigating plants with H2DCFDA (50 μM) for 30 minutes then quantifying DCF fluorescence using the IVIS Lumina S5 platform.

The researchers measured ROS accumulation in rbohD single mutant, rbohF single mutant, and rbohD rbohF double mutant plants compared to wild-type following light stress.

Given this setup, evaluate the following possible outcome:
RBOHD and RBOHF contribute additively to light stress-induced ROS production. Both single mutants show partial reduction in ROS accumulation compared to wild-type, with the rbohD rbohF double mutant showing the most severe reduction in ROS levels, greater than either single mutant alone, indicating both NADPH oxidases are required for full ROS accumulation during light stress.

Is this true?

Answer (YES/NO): NO